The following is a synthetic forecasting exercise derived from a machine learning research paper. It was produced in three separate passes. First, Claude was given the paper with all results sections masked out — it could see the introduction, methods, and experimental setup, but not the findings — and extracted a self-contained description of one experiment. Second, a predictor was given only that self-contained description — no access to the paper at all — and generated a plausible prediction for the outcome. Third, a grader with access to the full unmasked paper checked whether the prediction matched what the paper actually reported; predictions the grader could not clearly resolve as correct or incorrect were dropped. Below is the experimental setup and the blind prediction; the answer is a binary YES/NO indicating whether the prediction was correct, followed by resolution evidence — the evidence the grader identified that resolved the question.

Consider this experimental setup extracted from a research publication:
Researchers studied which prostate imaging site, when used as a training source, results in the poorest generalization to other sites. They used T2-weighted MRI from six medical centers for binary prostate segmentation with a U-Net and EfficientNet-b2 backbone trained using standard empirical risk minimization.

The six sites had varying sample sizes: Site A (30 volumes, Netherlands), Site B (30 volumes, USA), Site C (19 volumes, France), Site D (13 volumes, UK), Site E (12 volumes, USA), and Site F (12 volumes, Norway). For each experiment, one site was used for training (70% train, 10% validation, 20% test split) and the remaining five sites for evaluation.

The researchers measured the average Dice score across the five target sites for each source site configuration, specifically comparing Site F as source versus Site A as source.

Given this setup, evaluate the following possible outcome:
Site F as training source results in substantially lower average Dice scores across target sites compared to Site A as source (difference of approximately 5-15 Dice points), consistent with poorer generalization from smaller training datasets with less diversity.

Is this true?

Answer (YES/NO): NO